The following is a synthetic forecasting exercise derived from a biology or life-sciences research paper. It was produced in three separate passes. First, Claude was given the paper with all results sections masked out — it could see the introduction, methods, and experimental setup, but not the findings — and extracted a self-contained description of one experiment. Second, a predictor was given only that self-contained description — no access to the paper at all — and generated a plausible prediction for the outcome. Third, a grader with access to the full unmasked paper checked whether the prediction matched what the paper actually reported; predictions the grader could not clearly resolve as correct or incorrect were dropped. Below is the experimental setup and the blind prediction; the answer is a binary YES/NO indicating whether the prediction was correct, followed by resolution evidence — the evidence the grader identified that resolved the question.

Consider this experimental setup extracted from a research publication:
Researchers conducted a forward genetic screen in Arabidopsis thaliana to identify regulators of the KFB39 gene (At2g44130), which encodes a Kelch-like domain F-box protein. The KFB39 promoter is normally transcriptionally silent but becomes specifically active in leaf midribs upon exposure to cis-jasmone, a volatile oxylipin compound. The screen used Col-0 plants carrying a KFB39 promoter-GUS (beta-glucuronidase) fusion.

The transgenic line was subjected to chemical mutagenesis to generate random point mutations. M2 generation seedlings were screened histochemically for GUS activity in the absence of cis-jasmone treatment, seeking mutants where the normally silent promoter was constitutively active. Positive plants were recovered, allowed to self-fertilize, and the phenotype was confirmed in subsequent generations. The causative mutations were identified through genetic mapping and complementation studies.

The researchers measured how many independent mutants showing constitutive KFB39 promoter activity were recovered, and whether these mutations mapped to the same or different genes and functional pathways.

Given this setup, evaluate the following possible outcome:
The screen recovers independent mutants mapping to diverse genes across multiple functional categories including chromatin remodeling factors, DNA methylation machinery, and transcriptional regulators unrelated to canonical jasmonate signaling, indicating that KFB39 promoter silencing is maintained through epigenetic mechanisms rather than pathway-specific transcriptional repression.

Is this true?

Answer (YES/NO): NO